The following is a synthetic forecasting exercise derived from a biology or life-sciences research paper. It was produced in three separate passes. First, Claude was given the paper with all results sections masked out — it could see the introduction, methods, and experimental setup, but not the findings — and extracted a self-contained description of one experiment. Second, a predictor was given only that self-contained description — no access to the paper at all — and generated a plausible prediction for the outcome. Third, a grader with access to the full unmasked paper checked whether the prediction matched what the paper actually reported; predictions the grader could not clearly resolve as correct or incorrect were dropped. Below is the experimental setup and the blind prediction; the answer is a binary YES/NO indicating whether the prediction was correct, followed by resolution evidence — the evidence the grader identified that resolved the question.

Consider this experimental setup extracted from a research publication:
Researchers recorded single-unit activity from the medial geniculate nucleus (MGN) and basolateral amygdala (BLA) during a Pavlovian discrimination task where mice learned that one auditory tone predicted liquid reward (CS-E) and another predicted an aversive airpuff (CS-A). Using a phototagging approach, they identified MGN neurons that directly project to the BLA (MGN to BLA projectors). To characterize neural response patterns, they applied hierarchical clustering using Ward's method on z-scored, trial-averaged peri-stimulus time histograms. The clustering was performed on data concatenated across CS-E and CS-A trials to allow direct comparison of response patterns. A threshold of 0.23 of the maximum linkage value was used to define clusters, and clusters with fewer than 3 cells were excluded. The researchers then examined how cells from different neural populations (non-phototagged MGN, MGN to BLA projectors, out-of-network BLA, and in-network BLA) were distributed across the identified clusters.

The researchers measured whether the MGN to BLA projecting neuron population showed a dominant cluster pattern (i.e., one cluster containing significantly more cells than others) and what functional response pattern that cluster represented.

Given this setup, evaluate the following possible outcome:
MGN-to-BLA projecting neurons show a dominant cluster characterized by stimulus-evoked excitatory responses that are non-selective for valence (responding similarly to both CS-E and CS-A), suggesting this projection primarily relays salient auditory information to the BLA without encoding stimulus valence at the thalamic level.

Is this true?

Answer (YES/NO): YES